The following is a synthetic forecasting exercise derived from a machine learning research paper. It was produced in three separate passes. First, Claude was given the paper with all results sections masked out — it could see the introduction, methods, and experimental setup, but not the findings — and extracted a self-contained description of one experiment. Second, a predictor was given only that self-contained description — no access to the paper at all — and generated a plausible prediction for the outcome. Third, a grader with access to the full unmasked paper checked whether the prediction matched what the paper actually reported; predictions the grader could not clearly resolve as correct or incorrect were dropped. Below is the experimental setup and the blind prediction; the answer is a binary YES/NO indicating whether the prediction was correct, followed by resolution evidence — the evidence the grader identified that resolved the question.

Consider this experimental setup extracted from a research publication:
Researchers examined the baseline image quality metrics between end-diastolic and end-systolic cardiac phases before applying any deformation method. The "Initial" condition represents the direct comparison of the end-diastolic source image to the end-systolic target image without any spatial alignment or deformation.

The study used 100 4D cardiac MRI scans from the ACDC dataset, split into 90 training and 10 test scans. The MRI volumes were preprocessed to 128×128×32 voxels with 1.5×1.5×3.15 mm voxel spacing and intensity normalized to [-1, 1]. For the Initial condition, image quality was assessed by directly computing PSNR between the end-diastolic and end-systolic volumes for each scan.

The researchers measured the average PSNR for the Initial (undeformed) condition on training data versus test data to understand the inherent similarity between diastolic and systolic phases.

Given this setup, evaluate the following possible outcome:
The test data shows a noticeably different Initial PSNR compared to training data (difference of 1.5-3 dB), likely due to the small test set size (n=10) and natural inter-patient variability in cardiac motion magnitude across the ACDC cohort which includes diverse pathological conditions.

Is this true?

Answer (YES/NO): YES